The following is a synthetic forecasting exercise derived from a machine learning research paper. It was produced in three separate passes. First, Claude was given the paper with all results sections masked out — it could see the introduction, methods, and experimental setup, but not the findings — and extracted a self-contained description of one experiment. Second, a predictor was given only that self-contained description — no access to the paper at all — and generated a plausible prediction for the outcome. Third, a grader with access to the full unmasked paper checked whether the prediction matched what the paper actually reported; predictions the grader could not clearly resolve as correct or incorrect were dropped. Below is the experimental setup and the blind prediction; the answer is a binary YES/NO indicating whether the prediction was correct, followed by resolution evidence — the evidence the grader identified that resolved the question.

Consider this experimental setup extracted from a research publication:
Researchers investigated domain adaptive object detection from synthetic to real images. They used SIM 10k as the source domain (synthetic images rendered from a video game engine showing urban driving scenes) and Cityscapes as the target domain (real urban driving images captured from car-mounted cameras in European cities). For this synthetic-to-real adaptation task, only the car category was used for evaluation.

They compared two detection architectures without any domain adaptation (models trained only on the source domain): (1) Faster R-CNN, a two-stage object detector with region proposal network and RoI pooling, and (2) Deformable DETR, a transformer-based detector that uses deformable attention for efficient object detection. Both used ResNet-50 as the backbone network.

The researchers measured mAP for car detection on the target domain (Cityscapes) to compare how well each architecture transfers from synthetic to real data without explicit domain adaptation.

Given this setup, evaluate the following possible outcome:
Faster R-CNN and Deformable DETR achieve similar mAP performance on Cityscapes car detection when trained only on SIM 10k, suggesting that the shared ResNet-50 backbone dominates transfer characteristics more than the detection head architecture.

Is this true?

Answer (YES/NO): NO